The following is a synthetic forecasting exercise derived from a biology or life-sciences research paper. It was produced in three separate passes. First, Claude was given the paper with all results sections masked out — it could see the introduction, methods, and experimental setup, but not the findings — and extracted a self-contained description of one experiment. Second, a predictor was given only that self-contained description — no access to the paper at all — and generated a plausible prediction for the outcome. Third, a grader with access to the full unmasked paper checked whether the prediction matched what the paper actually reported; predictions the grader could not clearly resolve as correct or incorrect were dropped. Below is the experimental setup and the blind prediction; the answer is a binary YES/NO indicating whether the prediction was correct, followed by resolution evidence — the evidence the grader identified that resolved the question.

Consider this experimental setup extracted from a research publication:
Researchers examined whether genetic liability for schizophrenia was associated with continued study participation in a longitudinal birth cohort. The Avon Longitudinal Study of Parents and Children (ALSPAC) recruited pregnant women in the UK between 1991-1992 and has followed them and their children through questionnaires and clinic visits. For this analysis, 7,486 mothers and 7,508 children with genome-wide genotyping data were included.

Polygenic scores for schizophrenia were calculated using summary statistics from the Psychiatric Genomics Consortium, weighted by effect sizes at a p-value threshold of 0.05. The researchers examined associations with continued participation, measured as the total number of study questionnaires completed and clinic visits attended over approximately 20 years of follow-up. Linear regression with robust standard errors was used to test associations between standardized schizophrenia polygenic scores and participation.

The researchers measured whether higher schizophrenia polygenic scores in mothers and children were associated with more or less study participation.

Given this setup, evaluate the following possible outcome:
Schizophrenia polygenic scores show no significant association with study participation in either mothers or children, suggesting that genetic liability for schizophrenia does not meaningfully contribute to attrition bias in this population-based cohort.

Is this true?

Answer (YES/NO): NO